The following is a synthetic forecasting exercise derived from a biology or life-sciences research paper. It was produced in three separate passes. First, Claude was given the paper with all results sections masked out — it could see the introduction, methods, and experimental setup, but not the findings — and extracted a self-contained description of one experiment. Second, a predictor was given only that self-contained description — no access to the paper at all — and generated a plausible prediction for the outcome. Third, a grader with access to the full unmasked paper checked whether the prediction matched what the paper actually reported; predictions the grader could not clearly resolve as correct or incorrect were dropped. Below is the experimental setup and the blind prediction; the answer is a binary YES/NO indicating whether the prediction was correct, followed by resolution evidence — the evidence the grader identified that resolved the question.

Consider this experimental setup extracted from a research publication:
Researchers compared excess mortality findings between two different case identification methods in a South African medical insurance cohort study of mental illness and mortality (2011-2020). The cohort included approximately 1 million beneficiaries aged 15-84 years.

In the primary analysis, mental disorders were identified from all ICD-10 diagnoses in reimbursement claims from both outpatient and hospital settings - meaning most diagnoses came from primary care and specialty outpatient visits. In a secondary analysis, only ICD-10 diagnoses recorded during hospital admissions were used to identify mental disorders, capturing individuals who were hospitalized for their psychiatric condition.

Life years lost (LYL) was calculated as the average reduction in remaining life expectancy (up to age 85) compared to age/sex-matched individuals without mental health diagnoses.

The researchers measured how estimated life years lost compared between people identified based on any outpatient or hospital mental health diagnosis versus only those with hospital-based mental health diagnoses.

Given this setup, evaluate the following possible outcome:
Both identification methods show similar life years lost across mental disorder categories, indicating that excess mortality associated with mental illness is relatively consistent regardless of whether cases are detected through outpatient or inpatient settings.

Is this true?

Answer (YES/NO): NO